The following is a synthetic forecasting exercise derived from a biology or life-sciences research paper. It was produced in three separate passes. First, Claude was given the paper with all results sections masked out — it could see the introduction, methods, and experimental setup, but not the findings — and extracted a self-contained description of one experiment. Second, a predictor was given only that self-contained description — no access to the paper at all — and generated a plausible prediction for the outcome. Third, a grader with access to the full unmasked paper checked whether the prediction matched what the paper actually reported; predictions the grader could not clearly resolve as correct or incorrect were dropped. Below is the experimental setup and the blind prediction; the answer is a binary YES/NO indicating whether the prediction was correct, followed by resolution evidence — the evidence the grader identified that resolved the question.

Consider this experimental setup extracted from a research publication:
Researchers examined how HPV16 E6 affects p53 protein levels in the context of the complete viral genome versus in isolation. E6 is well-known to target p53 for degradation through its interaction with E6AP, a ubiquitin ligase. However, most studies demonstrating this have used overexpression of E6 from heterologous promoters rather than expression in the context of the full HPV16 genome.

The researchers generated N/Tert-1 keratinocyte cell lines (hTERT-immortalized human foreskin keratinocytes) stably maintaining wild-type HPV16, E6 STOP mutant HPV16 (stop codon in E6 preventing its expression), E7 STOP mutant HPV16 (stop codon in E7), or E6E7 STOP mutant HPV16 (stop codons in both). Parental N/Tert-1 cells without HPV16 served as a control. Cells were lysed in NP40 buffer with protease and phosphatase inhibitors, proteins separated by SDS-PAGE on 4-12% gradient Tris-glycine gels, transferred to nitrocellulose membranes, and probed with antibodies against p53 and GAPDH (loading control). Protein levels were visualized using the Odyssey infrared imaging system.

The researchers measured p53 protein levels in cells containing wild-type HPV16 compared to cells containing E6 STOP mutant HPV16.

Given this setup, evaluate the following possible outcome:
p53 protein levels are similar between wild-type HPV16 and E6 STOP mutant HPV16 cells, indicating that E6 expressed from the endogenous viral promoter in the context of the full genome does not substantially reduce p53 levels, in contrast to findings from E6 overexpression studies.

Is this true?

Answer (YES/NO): NO